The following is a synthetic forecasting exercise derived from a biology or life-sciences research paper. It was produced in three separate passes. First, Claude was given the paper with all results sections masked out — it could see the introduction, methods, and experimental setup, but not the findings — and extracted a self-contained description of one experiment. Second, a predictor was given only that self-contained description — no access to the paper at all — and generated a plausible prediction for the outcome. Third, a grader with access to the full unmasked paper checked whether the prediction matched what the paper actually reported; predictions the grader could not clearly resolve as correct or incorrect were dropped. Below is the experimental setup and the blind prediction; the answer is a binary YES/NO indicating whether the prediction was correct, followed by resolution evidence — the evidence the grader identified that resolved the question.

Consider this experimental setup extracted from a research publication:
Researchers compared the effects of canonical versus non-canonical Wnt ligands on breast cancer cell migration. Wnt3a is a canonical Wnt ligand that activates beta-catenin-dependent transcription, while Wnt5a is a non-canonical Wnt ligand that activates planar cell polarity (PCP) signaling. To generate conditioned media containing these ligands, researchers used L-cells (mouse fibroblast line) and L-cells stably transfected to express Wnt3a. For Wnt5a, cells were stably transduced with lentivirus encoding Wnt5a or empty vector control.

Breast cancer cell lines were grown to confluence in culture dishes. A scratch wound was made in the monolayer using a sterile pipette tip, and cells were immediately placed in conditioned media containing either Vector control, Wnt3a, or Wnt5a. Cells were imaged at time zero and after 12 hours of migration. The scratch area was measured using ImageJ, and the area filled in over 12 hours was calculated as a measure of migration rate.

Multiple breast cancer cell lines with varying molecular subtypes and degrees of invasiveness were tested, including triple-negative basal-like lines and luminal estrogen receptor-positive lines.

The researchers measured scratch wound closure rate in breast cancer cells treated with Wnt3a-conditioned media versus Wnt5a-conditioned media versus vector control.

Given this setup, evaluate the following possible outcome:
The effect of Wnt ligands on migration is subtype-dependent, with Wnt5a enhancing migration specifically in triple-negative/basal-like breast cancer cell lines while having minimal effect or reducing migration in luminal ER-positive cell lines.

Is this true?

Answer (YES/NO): NO